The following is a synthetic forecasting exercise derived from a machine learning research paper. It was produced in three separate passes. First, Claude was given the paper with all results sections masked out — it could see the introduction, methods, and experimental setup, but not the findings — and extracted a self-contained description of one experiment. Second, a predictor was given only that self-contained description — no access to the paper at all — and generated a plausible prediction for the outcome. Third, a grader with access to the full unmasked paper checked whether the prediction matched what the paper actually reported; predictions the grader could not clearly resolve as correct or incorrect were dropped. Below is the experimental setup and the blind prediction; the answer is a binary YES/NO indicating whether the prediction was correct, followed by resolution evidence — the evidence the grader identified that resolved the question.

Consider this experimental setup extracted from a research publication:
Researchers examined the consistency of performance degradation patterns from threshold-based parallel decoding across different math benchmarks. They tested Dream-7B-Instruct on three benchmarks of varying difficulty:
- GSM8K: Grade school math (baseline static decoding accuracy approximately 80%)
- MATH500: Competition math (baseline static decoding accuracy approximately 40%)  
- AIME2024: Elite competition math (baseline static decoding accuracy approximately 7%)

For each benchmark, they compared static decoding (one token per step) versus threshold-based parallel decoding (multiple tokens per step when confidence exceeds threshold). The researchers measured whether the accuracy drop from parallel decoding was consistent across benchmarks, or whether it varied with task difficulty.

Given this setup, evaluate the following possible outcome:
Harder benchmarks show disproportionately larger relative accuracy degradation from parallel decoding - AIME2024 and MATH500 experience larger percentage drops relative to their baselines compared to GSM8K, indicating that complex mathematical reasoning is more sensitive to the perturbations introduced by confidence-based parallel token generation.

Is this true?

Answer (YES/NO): NO